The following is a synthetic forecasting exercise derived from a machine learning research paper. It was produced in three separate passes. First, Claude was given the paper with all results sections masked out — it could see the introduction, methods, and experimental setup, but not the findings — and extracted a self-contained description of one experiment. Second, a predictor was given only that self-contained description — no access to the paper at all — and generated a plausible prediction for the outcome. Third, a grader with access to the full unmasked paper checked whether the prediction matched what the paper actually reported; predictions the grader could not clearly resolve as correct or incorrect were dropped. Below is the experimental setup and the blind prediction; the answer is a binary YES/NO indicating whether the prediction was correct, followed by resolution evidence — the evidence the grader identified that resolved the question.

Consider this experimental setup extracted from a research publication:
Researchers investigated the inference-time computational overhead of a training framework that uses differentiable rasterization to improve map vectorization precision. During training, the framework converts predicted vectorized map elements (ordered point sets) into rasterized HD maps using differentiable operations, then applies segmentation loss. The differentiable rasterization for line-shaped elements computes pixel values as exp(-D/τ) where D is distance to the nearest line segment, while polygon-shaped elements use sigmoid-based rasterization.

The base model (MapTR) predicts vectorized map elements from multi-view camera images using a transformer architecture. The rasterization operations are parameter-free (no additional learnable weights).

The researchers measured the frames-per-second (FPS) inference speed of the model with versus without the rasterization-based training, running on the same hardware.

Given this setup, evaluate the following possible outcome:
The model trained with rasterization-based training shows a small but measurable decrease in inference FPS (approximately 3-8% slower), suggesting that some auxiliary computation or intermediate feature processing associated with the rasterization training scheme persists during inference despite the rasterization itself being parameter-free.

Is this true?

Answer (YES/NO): NO